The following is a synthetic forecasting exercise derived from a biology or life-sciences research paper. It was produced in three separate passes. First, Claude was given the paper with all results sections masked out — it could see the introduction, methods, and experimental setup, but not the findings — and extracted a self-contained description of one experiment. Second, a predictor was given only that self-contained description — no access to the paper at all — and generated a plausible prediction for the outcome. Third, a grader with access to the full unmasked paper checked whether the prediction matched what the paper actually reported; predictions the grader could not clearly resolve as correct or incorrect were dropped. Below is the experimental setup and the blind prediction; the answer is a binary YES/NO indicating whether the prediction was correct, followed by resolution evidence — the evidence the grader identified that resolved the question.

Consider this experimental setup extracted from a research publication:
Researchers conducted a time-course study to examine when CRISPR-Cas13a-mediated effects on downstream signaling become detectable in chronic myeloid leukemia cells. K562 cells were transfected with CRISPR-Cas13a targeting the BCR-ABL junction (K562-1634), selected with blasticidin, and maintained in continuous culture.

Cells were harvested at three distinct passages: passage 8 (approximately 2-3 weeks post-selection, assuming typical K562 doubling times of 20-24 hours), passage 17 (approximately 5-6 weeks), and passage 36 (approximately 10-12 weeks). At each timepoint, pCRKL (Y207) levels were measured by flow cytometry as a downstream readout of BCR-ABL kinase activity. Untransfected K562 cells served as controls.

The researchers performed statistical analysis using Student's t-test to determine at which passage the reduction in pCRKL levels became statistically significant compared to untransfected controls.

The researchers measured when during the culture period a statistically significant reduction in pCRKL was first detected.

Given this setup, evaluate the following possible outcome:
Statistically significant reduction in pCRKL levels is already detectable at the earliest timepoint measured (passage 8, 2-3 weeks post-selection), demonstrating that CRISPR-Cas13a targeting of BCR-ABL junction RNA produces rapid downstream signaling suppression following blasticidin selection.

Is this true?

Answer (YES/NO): YES